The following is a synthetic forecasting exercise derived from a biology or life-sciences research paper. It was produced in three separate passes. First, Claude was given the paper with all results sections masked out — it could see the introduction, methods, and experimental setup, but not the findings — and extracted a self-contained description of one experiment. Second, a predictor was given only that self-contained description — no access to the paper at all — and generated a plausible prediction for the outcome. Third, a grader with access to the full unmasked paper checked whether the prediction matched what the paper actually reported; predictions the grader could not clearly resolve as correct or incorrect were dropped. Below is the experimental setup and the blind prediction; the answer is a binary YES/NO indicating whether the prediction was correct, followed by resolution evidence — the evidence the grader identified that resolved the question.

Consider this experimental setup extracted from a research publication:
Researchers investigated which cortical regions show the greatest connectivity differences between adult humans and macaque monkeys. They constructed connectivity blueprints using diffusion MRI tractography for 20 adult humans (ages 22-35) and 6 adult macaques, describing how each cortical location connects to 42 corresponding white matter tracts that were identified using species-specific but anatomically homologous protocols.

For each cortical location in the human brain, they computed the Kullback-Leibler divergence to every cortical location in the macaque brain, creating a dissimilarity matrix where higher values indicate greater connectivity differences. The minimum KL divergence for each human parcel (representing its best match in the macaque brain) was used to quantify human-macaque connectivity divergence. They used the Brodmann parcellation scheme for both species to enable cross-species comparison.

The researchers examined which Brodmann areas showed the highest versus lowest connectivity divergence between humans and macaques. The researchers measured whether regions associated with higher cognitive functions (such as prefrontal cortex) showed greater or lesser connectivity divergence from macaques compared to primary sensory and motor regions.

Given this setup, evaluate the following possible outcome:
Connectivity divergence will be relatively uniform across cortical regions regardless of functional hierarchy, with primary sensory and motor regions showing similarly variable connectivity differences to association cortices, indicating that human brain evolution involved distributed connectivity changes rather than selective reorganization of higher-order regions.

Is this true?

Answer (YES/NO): NO